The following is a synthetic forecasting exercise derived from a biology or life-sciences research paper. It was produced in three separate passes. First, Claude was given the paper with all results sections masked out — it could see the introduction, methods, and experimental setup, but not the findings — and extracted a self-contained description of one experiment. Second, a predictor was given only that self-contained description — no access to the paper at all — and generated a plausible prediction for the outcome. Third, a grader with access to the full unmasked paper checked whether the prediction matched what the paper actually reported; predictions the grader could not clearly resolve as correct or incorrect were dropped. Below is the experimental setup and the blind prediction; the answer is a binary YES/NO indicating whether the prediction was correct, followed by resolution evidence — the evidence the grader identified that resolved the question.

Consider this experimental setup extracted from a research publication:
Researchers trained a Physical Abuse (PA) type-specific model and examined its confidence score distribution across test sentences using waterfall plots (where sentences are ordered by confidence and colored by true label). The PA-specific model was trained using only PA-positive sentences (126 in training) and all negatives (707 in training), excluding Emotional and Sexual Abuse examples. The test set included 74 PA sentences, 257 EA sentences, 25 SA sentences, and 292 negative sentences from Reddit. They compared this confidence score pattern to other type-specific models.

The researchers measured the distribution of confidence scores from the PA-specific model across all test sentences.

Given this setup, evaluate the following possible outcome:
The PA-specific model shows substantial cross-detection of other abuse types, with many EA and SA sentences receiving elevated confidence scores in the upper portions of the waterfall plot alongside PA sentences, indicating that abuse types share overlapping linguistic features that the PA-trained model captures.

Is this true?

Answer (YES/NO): NO